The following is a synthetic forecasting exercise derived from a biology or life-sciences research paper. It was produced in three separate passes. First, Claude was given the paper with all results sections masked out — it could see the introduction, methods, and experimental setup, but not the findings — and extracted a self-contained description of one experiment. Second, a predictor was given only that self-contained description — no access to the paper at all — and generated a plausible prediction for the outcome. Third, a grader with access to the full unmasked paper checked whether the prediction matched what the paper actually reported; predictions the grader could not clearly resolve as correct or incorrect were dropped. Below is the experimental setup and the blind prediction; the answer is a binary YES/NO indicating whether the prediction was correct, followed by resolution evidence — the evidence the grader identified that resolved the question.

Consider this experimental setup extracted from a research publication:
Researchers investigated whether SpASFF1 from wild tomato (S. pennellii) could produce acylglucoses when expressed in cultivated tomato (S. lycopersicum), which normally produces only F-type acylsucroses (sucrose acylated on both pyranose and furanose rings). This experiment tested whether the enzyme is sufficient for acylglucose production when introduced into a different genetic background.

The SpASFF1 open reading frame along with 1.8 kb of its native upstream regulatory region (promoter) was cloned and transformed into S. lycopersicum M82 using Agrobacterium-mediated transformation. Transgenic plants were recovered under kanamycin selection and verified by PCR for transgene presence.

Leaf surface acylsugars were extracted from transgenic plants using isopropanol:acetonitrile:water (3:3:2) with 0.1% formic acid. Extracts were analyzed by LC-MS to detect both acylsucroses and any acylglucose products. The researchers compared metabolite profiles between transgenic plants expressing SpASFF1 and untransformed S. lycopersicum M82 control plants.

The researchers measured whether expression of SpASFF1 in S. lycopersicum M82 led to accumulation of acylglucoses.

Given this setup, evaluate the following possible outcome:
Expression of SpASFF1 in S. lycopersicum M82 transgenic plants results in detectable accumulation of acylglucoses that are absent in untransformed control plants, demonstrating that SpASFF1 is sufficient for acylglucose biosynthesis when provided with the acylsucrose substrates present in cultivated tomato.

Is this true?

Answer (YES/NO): NO